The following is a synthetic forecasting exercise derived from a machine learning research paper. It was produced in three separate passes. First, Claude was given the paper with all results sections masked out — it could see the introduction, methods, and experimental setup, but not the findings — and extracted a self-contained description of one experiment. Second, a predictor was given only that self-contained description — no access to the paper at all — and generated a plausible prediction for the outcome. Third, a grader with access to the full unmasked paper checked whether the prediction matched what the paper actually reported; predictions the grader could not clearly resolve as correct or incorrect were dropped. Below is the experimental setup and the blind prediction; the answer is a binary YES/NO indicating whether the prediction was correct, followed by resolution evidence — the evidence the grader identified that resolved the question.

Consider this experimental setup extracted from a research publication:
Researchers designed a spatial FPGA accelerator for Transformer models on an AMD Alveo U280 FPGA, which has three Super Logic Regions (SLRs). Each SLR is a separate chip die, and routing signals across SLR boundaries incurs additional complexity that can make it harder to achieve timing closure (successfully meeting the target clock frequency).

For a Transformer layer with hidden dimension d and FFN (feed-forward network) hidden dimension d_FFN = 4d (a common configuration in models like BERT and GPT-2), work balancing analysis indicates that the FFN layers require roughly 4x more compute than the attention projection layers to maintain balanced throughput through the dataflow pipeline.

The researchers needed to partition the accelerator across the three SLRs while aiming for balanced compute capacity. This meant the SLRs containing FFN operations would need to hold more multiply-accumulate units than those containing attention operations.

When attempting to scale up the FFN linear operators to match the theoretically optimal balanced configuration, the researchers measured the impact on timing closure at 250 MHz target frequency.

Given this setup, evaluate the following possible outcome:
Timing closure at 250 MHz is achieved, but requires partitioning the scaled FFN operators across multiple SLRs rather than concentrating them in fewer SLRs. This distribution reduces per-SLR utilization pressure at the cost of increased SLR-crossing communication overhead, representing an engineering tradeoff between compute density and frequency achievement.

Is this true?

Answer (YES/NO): NO